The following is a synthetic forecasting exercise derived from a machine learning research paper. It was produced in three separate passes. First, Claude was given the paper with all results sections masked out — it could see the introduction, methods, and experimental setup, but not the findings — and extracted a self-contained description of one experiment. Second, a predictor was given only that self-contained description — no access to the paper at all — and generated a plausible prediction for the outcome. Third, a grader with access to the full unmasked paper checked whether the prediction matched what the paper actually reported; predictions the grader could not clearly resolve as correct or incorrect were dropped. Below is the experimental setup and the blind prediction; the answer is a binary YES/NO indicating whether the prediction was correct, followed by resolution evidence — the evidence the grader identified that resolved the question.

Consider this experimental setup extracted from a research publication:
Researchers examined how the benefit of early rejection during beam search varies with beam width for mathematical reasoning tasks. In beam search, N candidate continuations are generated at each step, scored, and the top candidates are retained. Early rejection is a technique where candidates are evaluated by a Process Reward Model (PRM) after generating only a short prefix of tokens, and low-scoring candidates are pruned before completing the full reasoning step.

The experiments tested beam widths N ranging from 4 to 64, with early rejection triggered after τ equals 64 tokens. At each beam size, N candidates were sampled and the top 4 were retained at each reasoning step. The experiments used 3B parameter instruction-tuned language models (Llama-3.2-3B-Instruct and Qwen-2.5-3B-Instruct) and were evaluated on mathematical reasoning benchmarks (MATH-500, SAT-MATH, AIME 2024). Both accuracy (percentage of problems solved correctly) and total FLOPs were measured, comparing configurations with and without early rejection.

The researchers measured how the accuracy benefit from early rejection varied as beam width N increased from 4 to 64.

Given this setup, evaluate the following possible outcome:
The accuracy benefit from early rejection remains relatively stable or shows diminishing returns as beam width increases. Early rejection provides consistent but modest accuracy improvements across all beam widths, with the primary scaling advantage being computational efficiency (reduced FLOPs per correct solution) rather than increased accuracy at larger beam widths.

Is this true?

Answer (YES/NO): NO